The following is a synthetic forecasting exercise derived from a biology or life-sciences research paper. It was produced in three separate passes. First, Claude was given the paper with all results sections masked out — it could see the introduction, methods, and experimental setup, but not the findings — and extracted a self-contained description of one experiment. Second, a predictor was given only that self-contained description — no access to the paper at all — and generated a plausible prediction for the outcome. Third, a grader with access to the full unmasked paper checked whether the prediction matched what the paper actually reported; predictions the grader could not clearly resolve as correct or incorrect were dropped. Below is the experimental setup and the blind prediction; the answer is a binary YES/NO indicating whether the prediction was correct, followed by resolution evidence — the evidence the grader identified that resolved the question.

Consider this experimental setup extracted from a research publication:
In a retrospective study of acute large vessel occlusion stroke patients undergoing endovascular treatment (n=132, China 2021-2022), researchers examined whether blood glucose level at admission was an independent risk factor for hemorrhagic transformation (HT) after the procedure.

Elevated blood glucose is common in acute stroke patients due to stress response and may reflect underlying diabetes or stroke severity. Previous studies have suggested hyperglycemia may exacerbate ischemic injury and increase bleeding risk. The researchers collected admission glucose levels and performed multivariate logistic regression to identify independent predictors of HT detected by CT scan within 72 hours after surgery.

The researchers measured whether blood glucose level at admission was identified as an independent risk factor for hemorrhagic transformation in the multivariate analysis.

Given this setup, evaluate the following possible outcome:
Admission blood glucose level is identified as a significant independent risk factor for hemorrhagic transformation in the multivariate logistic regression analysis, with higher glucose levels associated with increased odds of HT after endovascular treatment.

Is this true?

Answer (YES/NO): NO